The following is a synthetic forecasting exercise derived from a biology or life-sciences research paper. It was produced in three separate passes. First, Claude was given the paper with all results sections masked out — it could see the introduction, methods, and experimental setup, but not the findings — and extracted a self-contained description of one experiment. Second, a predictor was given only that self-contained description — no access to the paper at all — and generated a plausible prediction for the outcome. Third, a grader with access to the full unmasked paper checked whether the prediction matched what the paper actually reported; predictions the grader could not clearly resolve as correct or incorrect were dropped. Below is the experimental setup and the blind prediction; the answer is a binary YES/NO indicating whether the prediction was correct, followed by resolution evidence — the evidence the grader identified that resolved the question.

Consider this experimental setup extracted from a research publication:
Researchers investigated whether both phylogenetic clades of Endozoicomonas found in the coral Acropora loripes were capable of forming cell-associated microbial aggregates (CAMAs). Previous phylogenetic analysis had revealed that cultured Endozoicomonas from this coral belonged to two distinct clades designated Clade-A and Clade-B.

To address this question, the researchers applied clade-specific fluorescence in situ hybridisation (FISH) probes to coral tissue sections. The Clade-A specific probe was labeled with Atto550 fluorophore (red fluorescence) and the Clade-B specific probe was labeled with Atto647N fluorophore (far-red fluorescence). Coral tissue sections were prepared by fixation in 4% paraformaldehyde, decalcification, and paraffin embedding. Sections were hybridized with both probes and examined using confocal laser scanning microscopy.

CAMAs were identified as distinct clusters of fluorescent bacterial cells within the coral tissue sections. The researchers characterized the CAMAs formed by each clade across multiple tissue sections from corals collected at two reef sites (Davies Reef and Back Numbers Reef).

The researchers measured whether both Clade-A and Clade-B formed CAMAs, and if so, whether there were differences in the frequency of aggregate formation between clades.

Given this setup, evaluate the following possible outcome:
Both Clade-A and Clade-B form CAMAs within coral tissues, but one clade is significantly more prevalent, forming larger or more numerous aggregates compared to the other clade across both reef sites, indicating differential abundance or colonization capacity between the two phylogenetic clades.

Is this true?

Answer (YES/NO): YES